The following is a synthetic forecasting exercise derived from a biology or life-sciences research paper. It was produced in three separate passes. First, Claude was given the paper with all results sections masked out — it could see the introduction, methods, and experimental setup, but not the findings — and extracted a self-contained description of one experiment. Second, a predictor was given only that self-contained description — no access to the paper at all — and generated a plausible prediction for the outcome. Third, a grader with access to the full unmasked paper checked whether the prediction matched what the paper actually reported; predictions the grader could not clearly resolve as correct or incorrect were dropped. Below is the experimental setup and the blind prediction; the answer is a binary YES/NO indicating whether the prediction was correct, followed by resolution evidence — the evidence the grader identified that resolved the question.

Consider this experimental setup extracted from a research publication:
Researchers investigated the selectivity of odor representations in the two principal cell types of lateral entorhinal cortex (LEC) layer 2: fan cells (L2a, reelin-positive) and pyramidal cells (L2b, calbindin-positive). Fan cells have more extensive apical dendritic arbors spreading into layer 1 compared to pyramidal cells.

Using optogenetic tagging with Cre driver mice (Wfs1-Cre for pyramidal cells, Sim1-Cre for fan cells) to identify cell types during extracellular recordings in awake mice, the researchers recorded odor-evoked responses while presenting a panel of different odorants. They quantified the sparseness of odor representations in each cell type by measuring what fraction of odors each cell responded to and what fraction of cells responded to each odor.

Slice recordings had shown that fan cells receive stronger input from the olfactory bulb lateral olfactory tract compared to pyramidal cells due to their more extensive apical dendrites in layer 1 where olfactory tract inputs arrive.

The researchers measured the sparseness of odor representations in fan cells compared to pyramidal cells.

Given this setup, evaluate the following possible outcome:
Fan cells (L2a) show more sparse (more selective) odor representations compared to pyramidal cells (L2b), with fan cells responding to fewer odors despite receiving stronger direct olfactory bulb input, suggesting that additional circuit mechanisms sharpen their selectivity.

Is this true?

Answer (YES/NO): YES